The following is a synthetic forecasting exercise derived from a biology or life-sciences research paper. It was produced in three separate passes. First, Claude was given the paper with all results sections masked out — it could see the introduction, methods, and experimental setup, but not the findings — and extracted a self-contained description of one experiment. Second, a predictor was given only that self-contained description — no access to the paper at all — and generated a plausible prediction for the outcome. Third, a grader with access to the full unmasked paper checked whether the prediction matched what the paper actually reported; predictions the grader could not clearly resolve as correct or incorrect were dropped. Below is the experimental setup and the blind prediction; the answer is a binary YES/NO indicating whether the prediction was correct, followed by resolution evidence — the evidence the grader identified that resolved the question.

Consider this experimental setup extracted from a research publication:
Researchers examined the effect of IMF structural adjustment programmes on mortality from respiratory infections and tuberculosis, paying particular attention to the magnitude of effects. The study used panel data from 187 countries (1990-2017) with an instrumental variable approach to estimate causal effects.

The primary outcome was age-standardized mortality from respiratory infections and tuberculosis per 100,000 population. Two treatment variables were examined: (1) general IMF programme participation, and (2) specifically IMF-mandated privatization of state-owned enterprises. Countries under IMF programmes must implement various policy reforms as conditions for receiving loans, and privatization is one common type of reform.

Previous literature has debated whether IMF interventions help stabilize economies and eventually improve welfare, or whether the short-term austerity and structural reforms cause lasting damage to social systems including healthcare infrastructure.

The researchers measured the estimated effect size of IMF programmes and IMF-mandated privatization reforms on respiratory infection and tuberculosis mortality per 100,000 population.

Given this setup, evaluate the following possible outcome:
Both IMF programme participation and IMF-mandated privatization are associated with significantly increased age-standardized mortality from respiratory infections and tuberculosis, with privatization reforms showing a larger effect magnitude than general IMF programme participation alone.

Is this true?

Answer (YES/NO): YES